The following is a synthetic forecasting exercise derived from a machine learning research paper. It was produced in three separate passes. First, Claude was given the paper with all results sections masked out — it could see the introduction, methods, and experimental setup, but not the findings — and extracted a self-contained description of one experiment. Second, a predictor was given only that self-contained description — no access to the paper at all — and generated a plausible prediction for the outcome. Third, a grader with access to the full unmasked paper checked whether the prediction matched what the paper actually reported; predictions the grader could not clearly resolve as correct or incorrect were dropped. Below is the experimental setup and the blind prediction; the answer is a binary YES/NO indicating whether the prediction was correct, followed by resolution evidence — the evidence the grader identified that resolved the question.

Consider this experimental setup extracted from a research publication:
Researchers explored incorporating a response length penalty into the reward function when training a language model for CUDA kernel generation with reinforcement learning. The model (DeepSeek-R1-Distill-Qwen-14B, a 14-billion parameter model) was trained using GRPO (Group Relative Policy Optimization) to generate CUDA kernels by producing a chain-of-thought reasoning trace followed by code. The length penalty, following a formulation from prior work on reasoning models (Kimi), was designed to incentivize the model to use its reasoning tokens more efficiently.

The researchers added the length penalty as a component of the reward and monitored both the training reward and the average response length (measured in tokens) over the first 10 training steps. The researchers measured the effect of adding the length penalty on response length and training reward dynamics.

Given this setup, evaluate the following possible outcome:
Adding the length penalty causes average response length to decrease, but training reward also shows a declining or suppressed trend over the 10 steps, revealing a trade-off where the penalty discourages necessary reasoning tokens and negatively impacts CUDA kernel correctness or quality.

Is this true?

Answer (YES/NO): YES